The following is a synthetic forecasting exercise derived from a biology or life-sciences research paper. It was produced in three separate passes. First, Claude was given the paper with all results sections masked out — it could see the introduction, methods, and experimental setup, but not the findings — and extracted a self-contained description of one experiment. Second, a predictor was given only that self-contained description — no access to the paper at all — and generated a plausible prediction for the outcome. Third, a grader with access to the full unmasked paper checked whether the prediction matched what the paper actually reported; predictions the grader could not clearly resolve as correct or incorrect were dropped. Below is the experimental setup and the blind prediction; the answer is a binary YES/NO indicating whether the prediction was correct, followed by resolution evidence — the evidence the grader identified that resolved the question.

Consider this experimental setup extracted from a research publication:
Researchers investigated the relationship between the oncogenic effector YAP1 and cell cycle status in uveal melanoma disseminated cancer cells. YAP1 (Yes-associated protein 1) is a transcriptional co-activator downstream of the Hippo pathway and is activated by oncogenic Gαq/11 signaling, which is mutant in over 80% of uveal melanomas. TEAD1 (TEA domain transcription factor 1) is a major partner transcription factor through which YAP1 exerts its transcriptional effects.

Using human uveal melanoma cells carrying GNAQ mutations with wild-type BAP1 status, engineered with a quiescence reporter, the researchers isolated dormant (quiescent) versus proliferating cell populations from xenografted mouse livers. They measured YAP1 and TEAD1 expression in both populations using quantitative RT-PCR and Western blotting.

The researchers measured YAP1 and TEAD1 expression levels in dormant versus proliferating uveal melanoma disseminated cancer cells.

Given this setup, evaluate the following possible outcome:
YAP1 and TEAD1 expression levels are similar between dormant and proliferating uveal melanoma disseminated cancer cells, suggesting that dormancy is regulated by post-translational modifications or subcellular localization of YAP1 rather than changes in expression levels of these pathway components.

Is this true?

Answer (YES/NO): NO